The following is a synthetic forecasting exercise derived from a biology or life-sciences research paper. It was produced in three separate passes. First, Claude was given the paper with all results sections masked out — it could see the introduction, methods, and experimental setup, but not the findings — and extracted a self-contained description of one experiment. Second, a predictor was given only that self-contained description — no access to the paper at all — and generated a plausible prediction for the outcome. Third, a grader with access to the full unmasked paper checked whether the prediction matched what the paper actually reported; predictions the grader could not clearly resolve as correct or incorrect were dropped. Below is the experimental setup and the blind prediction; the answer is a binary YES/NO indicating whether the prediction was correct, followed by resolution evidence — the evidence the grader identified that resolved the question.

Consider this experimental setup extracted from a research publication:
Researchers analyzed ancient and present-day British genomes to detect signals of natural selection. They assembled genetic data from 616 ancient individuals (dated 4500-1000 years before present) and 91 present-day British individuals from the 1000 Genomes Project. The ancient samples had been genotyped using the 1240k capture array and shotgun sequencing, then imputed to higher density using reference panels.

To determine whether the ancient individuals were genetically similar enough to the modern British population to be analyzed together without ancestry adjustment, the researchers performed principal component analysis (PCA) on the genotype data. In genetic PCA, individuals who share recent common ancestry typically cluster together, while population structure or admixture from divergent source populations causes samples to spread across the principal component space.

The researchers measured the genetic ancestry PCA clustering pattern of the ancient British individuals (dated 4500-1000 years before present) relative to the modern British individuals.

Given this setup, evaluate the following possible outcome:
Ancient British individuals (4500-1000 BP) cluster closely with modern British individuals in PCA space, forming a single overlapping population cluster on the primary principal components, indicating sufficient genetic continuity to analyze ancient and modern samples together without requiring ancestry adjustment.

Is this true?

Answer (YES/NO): YES